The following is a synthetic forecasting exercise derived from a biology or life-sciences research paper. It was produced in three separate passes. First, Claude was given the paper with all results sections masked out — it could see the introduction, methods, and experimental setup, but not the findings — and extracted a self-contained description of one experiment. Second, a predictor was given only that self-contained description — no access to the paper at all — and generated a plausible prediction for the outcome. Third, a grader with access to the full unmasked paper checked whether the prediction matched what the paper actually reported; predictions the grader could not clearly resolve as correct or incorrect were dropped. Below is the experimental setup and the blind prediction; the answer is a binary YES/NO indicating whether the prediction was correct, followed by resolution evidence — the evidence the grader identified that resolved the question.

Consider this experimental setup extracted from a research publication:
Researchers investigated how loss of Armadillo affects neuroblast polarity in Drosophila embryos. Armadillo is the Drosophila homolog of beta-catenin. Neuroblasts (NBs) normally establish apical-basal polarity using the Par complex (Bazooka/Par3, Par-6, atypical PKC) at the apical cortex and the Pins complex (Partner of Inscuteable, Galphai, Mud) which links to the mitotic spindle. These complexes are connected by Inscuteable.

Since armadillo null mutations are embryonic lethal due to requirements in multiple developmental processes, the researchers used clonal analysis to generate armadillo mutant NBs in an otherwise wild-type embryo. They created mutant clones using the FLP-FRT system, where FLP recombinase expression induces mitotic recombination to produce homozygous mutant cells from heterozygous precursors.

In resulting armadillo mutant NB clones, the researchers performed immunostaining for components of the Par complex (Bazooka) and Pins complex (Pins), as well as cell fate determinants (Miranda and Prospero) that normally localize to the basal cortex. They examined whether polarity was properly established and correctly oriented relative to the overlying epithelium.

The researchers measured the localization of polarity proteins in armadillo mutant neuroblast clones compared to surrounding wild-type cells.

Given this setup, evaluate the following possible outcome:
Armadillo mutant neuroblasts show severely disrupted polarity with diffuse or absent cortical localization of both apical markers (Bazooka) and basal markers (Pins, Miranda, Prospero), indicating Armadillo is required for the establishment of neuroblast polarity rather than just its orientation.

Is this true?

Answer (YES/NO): NO